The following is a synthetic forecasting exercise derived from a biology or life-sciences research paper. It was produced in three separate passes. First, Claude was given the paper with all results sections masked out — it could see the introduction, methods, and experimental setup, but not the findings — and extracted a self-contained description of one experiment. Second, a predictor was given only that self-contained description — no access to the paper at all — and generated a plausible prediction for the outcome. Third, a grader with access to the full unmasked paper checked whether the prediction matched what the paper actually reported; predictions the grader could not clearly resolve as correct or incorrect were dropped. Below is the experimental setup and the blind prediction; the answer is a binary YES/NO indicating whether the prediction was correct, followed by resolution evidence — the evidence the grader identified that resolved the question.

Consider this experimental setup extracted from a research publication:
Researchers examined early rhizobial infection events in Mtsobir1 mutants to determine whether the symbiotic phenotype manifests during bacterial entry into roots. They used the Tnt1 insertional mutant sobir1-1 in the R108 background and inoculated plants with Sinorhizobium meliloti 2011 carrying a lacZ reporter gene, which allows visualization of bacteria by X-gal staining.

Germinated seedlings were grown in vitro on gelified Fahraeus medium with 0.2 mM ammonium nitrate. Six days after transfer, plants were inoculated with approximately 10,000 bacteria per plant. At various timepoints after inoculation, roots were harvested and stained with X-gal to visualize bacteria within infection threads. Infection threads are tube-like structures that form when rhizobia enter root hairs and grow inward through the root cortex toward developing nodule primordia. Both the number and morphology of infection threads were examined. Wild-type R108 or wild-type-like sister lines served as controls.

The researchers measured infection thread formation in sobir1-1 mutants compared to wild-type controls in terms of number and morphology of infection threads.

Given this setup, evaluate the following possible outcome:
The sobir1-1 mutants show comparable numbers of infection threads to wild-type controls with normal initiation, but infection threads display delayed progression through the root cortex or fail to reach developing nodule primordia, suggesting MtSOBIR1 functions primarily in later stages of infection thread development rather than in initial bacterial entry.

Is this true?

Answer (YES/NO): NO